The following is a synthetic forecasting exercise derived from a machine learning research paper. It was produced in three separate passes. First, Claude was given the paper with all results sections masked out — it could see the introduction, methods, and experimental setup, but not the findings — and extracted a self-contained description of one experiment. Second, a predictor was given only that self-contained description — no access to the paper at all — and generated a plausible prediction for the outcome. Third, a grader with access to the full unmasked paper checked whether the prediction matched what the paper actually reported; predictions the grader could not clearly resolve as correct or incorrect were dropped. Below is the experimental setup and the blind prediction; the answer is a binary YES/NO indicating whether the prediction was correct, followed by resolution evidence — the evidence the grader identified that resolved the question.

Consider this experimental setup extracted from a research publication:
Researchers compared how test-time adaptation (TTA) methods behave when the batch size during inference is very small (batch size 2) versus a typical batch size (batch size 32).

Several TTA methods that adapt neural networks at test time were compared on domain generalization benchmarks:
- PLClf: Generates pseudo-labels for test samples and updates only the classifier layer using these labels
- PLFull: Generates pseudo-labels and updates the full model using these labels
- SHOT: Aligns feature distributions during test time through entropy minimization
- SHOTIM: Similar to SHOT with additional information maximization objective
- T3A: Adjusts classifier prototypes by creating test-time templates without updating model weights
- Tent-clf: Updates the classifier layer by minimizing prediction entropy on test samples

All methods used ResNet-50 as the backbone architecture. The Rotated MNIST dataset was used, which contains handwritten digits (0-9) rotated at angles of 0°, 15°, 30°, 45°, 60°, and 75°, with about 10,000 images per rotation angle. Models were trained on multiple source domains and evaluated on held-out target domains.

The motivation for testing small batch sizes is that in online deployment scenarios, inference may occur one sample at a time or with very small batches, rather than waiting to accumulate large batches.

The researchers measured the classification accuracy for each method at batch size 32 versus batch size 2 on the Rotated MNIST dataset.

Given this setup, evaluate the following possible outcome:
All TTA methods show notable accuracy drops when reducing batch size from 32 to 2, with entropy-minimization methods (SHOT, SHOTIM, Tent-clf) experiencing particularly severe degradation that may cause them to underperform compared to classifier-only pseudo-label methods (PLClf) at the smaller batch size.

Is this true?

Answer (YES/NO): NO